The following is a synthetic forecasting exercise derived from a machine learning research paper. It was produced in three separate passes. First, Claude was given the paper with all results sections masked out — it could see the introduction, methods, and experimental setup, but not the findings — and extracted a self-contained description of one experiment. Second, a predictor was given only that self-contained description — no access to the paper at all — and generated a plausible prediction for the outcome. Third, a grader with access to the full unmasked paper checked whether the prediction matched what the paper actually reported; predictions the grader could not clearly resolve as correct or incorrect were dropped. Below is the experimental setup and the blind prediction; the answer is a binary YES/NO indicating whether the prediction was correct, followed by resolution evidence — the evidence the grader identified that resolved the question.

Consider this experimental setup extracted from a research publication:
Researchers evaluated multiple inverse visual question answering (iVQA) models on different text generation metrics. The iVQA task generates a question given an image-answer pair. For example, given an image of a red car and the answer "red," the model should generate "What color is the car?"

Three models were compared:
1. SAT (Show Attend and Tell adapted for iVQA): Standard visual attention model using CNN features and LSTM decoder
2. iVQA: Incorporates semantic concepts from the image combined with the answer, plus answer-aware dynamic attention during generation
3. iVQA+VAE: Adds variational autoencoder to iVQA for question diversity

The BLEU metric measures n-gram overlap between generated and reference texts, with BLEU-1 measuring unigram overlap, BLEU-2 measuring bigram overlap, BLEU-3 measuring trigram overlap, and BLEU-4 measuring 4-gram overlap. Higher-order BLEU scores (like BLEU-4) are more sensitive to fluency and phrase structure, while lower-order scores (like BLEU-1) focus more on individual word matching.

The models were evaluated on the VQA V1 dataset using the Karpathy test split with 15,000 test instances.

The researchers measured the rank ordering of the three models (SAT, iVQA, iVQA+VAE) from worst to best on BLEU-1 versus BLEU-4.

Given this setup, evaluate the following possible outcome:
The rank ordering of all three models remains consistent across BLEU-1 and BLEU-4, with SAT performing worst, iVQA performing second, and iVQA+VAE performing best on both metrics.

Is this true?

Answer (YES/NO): NO